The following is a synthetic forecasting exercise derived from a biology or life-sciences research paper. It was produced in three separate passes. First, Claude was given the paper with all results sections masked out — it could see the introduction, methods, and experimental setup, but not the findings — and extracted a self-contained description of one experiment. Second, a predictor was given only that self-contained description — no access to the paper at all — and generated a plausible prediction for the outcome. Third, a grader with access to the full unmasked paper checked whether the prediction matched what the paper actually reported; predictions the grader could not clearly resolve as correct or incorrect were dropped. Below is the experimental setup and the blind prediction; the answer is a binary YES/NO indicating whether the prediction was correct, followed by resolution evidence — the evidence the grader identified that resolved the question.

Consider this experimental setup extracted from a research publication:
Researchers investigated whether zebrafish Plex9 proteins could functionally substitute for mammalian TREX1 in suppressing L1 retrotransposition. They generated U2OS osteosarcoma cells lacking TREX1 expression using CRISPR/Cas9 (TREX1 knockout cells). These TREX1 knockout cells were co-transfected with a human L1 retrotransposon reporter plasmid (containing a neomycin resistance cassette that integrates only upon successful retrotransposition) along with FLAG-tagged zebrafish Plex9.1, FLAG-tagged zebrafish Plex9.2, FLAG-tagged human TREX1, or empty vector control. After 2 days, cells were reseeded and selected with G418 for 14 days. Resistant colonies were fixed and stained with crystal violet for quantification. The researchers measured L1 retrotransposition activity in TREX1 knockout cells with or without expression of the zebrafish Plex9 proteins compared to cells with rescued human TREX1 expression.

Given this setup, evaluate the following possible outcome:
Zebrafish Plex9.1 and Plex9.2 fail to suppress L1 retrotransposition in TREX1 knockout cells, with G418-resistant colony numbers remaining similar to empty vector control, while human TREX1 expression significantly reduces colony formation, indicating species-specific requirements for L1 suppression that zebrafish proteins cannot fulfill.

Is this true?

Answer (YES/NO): NO